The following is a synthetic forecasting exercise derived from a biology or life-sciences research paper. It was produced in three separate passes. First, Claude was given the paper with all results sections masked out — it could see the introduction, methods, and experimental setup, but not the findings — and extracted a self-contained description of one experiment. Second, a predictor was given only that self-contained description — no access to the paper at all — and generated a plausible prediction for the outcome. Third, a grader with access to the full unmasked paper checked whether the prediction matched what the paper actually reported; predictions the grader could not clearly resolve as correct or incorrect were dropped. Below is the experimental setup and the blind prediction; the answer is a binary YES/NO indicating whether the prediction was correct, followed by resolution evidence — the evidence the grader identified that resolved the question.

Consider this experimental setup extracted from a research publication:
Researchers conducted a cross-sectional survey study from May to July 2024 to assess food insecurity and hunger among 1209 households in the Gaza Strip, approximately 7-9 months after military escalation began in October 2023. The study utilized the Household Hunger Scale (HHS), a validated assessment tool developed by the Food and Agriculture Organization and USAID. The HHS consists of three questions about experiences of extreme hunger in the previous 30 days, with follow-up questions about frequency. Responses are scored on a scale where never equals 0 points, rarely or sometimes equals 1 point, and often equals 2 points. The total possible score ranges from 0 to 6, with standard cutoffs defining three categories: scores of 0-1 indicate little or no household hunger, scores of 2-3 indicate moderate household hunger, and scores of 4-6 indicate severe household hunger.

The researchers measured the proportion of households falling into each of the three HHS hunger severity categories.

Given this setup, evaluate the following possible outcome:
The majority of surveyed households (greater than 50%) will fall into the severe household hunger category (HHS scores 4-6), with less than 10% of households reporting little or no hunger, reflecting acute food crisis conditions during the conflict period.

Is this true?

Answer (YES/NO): NO